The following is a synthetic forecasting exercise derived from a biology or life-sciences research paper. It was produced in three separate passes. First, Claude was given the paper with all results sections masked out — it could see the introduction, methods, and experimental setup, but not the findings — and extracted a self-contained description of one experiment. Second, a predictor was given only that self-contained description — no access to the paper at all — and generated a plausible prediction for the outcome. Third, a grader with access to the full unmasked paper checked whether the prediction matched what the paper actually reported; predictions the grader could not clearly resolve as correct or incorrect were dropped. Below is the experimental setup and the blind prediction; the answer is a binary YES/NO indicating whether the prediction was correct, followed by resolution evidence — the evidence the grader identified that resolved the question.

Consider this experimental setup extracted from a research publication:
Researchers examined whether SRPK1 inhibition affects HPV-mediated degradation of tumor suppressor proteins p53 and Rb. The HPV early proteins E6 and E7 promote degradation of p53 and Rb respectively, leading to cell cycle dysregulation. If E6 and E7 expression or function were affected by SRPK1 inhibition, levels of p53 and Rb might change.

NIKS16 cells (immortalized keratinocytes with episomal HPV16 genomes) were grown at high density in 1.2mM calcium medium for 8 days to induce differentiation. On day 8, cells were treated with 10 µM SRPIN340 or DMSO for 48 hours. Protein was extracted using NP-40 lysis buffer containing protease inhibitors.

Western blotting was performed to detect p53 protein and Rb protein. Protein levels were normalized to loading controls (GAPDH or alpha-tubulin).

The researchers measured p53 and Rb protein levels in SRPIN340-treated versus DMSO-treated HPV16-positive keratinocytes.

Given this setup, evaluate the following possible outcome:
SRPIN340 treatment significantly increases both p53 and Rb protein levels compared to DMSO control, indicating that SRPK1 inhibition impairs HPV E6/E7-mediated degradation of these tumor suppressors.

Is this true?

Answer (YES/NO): NO